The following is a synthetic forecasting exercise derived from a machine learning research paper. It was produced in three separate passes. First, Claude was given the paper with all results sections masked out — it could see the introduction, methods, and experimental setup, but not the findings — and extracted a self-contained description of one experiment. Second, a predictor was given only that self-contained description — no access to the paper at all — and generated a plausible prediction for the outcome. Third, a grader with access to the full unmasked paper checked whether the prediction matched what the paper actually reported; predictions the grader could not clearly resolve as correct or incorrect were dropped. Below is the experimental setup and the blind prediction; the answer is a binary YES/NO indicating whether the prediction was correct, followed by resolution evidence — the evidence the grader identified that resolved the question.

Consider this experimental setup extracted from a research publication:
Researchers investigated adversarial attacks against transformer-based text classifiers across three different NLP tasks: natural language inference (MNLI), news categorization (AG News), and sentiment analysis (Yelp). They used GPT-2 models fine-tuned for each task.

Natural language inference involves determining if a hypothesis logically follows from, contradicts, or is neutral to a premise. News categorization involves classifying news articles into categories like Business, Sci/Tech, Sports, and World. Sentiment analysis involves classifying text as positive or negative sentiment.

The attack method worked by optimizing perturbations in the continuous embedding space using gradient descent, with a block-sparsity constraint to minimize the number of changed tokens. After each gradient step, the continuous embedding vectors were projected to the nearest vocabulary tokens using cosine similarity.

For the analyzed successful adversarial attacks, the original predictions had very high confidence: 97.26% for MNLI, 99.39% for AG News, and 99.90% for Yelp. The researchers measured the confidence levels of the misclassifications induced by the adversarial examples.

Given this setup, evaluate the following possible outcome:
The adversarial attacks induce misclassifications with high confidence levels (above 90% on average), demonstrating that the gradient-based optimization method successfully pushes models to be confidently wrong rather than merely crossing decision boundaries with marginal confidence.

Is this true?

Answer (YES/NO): YES